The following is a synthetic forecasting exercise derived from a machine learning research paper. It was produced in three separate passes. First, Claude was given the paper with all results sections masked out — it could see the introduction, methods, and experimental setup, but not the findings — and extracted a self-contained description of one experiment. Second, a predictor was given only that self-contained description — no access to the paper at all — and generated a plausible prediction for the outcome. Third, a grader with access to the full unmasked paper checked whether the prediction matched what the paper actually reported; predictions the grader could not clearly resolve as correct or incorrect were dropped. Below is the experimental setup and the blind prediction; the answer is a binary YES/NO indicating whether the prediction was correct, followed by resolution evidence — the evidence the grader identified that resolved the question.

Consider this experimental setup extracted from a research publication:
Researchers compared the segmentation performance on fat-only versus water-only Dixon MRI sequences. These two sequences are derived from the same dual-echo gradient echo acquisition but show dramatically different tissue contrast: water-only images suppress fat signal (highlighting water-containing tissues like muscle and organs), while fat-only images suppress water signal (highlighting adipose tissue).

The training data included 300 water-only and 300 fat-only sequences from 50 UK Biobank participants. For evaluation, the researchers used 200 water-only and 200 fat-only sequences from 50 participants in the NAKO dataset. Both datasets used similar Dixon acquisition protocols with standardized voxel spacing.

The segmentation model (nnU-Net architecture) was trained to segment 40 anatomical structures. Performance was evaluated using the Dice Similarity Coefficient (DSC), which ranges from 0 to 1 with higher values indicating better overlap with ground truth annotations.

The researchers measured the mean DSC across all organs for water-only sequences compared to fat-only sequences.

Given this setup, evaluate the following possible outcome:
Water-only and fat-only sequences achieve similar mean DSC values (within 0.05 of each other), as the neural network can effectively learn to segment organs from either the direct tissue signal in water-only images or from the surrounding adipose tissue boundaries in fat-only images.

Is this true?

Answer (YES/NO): YES